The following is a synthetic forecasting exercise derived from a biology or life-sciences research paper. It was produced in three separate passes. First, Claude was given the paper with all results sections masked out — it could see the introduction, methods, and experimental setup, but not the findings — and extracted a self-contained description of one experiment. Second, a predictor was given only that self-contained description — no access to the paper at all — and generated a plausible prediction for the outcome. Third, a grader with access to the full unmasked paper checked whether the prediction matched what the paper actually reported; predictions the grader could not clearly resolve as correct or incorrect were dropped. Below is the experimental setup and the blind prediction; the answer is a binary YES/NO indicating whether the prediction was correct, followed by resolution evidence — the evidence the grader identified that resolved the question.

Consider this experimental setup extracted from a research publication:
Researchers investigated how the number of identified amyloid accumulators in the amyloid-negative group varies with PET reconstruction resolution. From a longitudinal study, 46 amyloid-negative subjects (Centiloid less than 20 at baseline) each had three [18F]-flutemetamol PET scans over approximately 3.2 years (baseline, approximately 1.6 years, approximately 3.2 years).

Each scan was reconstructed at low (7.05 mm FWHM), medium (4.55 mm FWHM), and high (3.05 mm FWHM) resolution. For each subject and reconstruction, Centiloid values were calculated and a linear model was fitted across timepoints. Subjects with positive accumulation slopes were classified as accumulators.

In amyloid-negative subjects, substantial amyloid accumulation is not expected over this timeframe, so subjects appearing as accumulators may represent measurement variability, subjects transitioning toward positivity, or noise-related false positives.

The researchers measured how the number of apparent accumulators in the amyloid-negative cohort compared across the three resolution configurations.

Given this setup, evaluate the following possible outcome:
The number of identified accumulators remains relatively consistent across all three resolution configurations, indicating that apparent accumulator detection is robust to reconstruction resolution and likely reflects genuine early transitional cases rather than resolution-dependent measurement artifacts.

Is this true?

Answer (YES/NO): NO